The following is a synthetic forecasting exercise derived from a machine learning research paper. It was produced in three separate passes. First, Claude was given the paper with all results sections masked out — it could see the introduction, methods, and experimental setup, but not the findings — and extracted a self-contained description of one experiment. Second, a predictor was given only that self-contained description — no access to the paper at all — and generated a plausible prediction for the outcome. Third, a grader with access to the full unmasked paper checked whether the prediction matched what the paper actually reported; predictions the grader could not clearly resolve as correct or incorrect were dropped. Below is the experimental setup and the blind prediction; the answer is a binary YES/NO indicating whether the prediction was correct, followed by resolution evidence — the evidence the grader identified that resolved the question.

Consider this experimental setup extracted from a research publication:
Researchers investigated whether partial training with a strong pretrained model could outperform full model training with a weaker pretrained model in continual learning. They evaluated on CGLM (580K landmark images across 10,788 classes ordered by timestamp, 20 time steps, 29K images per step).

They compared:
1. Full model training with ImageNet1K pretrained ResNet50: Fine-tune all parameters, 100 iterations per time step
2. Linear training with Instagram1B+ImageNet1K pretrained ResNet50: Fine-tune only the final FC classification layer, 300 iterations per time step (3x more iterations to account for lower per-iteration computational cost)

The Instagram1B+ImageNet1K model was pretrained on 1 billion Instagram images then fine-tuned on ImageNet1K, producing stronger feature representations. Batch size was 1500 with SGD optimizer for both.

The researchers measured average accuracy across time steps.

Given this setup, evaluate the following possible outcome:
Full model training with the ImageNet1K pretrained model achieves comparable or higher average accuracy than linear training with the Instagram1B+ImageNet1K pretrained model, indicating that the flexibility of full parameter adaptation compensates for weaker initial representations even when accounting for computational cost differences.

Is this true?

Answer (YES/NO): NO